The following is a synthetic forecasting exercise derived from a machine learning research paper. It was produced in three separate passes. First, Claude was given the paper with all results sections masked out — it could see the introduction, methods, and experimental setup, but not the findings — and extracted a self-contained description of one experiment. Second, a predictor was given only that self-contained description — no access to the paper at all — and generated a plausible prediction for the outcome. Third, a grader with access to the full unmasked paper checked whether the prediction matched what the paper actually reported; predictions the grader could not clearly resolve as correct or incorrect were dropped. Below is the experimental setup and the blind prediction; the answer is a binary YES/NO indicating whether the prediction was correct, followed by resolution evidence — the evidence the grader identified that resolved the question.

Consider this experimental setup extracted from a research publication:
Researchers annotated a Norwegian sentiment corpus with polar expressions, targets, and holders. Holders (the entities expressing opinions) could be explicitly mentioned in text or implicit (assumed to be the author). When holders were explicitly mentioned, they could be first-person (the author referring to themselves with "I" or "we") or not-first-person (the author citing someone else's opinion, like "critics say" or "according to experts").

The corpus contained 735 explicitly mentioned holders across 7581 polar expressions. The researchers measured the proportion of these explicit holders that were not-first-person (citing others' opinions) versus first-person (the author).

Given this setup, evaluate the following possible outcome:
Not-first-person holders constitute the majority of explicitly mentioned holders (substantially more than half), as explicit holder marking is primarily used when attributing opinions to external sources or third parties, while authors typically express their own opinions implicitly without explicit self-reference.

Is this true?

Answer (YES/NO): NO